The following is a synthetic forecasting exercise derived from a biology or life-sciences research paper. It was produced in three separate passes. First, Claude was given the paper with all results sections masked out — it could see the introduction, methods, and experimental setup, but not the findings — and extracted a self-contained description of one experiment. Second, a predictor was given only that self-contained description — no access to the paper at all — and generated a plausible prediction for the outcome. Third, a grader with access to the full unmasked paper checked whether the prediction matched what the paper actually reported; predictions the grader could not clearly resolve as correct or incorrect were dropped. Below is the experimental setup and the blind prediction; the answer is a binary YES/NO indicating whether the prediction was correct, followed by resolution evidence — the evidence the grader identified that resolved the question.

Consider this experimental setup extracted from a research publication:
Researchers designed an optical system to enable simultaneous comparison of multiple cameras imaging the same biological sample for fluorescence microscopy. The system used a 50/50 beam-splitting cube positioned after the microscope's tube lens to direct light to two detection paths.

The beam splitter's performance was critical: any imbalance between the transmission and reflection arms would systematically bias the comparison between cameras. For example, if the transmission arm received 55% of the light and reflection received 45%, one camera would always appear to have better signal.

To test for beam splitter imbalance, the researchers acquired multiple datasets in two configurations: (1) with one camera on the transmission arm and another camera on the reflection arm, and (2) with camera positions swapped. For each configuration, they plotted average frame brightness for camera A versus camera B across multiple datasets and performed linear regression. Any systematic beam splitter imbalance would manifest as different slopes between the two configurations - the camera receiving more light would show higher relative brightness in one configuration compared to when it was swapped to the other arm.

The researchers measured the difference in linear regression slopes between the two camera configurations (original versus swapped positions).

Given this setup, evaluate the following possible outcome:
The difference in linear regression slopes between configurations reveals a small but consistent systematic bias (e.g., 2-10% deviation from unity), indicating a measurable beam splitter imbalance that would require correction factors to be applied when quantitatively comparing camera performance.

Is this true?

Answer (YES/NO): NO